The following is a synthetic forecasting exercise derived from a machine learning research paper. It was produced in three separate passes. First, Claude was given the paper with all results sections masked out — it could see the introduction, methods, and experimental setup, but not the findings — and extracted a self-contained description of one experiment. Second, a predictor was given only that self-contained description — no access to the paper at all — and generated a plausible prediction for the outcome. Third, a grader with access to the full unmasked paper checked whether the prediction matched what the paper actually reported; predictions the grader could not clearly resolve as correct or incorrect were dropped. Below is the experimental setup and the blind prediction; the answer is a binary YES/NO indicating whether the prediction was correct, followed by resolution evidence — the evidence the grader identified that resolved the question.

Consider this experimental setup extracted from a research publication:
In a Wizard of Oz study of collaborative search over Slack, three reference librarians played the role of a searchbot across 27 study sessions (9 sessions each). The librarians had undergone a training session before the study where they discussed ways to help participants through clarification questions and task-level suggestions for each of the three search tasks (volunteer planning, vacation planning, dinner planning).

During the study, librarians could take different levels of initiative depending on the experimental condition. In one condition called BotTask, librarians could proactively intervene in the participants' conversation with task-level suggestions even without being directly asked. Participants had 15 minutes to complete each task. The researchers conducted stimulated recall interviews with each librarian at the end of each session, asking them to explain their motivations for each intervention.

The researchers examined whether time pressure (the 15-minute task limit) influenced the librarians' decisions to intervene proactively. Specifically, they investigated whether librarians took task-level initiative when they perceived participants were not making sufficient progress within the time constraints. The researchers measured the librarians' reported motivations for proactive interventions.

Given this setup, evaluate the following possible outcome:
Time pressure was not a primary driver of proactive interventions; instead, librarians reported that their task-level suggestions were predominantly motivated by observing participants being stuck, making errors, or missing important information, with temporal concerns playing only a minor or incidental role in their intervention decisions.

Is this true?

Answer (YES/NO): NO